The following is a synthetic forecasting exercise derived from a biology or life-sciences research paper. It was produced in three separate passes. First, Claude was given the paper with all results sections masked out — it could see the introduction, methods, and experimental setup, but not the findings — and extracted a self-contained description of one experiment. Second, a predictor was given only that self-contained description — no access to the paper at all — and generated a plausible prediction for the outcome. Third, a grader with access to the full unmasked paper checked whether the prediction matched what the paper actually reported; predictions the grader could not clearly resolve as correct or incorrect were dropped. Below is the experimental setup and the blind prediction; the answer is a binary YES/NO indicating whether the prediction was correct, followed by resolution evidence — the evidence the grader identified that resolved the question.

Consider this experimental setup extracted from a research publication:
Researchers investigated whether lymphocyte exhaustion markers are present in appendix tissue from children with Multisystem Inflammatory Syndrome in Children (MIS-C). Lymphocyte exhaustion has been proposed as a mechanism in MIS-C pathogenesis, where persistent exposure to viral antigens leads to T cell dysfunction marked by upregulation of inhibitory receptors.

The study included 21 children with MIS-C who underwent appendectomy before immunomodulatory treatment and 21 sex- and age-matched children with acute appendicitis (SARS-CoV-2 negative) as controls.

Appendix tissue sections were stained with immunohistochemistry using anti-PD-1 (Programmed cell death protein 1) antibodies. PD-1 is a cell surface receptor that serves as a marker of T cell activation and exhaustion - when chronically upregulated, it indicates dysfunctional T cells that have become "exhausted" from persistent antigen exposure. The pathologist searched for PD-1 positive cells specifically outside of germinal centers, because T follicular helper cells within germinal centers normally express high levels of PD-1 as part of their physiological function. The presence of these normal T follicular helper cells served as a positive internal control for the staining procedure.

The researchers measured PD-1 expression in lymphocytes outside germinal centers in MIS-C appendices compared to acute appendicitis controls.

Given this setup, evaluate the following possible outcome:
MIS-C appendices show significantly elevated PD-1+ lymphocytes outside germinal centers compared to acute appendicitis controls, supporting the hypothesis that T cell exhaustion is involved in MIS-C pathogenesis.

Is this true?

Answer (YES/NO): NO